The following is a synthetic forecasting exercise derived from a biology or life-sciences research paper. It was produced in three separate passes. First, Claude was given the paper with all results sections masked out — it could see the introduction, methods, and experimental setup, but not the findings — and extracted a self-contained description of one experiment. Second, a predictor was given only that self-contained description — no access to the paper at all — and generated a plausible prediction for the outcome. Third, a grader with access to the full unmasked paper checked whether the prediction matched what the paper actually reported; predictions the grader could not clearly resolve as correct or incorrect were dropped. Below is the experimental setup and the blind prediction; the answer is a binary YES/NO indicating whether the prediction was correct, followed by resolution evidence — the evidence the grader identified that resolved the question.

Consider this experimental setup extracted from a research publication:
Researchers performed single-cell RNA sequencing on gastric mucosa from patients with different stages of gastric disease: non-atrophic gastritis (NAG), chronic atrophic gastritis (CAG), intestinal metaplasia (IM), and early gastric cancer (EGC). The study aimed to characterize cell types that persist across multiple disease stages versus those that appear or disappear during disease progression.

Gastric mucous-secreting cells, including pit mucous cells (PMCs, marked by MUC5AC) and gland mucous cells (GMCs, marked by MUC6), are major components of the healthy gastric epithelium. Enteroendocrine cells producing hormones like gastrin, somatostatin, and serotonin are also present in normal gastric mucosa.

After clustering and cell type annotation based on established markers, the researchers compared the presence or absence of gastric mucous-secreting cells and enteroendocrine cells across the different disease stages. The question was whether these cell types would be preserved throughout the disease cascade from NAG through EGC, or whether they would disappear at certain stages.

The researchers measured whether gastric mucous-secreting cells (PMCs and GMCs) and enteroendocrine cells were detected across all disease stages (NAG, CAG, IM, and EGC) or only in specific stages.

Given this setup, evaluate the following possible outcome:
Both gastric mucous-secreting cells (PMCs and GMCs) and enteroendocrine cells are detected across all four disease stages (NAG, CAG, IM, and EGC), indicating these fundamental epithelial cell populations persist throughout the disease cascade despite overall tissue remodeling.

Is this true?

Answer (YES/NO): NO